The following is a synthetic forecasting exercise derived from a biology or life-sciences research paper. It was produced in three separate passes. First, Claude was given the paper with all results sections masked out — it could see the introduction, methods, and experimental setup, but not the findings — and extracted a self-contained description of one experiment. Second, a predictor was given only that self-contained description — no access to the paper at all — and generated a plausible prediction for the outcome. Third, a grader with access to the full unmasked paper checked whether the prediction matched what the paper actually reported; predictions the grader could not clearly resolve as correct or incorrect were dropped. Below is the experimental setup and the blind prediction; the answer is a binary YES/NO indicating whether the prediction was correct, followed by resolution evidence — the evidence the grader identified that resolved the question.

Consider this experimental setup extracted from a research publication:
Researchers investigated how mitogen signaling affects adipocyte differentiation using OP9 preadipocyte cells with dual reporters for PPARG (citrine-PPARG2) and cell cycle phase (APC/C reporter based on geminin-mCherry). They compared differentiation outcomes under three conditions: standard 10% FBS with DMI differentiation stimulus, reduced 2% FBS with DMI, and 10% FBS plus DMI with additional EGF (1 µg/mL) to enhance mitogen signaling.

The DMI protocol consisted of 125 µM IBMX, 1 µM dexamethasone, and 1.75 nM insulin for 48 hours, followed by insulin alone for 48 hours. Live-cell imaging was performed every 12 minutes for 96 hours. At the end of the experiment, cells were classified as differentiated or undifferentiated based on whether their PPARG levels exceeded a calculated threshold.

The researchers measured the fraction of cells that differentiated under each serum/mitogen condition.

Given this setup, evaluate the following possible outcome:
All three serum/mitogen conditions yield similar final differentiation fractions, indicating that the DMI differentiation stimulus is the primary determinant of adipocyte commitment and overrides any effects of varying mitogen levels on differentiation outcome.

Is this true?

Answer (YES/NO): NO